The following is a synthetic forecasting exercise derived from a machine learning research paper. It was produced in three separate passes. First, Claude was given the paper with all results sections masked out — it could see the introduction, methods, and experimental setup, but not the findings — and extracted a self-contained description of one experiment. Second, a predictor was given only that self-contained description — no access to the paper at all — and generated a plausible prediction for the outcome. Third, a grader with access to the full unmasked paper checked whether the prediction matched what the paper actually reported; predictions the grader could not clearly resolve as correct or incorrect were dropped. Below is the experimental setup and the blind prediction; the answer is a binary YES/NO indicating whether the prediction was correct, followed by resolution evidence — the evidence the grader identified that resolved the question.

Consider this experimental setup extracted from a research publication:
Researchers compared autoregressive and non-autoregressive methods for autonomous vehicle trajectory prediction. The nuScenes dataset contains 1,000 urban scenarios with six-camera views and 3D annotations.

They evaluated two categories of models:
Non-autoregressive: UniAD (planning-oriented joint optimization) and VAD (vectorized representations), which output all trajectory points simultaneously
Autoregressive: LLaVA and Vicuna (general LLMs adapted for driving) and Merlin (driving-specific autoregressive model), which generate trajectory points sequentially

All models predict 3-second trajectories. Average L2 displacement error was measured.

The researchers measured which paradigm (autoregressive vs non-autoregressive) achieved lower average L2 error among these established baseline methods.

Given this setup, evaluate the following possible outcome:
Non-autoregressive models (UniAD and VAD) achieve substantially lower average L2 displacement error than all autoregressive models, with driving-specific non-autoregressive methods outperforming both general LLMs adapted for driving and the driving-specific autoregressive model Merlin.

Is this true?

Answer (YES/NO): YES